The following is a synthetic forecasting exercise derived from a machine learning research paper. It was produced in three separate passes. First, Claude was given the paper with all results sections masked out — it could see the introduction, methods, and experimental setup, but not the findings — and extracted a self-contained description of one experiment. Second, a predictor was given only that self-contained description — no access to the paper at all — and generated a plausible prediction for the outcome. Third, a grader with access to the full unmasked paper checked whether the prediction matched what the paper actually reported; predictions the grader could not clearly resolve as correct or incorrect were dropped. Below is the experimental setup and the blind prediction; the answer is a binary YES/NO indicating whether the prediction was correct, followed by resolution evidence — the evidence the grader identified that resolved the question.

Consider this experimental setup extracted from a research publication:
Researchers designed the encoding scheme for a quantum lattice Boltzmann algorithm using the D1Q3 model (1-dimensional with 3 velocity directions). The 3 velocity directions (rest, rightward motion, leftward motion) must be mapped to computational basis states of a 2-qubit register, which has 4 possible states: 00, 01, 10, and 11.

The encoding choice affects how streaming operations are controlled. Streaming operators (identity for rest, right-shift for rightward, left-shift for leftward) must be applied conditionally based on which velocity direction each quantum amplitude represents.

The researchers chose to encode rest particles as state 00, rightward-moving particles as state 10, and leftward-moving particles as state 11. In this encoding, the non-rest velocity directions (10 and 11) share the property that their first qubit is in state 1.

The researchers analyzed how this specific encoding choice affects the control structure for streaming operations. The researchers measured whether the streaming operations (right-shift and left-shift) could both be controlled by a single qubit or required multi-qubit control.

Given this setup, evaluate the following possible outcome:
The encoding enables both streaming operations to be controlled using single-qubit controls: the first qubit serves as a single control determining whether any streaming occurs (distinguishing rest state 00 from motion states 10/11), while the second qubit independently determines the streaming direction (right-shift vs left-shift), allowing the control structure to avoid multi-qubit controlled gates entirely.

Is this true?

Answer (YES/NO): NO